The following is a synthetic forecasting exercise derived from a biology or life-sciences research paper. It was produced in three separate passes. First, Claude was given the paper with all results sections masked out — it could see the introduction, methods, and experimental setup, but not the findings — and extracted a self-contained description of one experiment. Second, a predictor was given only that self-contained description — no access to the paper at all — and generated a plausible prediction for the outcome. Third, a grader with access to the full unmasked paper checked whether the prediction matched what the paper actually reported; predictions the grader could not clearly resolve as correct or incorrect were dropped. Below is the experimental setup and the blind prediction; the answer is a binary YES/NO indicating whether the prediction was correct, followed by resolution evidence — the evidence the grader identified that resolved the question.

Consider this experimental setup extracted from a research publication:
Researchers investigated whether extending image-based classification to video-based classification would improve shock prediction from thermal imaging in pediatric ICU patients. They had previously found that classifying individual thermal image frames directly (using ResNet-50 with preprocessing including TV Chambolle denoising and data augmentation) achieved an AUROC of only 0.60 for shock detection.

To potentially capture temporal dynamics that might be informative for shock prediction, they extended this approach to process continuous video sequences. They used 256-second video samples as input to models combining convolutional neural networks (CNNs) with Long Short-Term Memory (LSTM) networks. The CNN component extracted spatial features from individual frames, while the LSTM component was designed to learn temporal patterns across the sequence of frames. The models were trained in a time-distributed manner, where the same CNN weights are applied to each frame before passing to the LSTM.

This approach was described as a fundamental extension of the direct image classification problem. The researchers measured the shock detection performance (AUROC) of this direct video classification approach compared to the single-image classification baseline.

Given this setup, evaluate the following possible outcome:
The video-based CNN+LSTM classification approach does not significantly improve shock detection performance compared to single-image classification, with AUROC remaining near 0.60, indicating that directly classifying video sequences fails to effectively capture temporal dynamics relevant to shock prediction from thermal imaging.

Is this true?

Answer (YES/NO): YES